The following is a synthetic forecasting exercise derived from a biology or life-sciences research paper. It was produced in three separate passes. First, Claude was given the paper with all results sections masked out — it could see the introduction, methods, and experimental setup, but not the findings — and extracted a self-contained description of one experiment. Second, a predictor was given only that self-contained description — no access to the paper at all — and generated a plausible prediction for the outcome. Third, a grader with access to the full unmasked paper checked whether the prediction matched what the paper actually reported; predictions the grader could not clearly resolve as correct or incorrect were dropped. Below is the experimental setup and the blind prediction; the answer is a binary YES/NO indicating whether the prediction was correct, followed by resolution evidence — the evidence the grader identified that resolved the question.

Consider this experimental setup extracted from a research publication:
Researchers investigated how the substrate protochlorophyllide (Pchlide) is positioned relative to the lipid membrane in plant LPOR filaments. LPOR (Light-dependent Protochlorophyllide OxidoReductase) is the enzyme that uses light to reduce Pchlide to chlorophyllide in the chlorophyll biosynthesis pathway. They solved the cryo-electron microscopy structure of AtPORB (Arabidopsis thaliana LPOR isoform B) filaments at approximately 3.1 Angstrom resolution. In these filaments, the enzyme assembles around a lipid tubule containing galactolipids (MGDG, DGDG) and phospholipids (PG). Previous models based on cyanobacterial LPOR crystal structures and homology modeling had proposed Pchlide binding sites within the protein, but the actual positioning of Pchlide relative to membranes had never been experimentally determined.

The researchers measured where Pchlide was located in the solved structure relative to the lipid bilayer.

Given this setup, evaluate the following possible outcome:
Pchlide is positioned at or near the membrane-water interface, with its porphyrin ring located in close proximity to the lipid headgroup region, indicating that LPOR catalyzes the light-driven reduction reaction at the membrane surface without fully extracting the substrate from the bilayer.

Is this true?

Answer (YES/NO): YES